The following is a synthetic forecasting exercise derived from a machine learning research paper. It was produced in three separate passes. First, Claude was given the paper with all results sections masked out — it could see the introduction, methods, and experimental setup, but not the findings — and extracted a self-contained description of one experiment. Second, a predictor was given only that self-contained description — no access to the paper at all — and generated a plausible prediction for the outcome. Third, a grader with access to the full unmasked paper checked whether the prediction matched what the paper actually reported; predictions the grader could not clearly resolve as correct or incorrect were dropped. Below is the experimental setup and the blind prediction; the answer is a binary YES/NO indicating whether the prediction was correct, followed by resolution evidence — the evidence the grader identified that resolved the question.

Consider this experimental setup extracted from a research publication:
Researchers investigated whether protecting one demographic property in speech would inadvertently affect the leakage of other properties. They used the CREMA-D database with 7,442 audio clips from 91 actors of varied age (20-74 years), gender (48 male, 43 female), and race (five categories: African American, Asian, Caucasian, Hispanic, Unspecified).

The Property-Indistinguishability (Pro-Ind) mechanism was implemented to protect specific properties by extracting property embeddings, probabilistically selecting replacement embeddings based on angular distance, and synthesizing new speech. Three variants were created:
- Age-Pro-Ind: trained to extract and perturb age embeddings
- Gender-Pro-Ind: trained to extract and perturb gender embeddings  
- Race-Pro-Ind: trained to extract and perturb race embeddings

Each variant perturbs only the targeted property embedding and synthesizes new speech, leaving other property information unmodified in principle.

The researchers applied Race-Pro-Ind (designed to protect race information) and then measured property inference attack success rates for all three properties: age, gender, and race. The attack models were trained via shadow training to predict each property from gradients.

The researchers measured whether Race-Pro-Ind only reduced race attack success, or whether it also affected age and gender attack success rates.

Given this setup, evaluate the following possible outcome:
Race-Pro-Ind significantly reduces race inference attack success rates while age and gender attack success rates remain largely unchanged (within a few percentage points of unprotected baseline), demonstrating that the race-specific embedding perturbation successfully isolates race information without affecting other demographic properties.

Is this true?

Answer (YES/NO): YES